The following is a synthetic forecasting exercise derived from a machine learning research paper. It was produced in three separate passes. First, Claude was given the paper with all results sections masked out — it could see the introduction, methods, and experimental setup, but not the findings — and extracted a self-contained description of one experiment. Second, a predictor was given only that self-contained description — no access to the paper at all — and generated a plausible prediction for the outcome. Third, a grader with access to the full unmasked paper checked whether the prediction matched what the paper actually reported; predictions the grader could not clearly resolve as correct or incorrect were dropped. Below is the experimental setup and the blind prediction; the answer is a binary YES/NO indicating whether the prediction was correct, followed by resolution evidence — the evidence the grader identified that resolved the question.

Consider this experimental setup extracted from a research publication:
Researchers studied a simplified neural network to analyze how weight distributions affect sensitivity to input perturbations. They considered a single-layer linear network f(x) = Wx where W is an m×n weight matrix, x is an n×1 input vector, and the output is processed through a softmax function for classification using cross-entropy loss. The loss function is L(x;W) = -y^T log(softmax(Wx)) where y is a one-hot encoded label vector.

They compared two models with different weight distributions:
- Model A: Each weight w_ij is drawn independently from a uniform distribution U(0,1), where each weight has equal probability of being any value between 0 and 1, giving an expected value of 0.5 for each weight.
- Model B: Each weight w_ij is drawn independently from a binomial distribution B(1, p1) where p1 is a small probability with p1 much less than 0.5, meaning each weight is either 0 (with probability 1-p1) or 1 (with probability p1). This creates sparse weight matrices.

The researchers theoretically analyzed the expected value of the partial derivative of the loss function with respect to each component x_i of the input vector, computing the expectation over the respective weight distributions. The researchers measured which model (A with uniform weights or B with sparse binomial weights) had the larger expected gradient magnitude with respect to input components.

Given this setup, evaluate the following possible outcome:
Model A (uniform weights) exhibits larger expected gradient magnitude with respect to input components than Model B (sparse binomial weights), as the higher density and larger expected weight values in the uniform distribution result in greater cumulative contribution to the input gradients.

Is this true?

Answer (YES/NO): YES